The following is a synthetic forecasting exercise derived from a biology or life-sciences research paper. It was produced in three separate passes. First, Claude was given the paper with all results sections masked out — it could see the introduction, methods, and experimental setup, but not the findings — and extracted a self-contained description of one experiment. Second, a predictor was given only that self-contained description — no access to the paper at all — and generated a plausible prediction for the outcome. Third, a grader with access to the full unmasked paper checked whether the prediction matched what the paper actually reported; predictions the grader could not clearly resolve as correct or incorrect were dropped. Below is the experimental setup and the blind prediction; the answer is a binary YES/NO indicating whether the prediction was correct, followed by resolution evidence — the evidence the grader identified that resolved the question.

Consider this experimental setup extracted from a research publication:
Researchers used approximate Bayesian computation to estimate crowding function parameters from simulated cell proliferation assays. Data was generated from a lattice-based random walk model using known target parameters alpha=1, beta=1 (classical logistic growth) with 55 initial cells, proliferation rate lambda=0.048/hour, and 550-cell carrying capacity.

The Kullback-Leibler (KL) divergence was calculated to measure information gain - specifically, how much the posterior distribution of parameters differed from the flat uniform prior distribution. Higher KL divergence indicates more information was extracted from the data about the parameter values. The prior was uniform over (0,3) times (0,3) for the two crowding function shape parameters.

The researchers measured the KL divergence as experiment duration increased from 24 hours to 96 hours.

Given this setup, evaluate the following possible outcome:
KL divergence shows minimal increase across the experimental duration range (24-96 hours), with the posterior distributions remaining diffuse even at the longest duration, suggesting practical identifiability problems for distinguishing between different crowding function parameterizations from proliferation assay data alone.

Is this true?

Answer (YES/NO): NO